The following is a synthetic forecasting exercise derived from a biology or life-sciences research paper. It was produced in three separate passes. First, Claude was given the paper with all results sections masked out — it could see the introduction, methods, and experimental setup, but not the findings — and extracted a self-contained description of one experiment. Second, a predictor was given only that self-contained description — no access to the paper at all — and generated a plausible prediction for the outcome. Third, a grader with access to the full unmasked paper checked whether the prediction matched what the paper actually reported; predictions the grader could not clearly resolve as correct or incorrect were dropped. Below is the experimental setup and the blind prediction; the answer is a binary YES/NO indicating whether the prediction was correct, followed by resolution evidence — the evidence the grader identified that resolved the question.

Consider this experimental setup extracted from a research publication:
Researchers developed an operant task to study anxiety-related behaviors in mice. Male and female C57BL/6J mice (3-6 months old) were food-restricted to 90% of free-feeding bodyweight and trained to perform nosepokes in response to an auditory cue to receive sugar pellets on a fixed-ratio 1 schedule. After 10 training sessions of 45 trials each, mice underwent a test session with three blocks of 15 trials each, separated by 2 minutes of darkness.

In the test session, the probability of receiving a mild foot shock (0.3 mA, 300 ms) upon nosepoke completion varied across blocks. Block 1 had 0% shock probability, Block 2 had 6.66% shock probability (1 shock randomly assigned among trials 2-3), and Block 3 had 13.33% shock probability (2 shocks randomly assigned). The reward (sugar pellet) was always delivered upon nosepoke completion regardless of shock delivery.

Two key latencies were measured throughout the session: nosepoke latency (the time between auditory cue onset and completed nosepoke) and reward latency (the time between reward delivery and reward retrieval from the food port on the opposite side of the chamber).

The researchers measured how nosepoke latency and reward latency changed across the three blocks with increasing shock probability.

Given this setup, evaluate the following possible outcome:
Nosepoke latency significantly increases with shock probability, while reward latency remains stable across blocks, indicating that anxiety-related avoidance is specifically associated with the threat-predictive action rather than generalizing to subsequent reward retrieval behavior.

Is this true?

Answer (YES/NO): NO